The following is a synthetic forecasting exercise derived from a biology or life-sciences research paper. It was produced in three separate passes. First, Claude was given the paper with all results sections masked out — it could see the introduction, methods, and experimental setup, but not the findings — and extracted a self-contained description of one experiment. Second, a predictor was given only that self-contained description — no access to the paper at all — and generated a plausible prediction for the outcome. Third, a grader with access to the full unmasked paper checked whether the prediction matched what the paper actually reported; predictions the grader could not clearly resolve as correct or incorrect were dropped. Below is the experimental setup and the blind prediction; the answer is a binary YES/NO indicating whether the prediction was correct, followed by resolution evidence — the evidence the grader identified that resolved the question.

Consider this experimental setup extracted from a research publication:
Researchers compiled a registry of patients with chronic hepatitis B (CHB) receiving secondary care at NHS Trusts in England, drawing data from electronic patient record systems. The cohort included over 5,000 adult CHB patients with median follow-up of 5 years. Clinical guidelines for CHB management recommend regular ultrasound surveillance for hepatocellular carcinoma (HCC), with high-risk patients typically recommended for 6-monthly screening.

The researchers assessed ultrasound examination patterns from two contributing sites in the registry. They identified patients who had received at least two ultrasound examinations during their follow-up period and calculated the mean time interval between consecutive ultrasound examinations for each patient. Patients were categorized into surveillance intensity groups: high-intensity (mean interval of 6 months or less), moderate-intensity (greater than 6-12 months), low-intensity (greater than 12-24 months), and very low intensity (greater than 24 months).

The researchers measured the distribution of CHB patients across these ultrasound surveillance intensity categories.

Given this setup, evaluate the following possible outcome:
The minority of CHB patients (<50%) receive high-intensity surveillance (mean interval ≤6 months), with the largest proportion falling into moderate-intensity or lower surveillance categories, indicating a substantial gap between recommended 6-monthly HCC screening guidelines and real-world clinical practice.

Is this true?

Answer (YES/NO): YES